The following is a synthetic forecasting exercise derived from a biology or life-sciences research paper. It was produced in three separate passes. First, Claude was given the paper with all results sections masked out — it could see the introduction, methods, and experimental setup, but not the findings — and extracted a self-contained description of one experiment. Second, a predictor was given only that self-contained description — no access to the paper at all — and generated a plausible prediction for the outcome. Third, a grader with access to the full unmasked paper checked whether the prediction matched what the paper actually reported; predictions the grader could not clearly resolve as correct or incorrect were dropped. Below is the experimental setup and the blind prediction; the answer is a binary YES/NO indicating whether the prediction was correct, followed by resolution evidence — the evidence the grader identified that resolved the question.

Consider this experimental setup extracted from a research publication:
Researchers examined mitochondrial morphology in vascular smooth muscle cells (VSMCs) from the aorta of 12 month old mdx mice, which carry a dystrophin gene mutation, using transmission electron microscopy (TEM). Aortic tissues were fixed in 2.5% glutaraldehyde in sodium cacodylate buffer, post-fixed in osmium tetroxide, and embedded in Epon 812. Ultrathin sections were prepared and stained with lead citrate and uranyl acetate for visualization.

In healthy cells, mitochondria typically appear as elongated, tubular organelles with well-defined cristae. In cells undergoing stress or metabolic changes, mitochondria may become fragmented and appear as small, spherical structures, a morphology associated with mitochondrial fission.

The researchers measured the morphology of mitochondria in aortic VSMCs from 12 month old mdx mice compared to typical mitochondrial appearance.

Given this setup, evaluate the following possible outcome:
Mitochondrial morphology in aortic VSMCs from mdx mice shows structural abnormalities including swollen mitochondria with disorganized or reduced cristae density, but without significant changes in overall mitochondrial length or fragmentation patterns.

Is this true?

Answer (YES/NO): NO